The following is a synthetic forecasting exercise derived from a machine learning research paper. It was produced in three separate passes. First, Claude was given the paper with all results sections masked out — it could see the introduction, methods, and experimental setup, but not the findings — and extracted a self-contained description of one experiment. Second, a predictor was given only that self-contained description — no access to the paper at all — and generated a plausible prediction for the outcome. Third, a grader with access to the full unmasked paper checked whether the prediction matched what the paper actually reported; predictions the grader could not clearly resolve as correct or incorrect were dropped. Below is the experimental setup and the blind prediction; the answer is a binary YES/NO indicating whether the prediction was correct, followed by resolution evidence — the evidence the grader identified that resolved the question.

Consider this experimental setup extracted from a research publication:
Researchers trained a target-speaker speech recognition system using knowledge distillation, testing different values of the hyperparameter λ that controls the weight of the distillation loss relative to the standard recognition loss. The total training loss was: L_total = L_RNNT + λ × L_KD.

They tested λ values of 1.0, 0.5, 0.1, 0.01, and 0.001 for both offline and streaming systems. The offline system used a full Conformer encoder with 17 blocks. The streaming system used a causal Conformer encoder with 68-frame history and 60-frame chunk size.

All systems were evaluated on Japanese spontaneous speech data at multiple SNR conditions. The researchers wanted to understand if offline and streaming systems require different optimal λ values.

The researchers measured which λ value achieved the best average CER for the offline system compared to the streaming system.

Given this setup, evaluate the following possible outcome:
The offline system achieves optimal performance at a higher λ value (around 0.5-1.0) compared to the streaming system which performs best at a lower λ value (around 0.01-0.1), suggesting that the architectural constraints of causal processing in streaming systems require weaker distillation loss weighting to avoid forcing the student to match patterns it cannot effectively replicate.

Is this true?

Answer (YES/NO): NO